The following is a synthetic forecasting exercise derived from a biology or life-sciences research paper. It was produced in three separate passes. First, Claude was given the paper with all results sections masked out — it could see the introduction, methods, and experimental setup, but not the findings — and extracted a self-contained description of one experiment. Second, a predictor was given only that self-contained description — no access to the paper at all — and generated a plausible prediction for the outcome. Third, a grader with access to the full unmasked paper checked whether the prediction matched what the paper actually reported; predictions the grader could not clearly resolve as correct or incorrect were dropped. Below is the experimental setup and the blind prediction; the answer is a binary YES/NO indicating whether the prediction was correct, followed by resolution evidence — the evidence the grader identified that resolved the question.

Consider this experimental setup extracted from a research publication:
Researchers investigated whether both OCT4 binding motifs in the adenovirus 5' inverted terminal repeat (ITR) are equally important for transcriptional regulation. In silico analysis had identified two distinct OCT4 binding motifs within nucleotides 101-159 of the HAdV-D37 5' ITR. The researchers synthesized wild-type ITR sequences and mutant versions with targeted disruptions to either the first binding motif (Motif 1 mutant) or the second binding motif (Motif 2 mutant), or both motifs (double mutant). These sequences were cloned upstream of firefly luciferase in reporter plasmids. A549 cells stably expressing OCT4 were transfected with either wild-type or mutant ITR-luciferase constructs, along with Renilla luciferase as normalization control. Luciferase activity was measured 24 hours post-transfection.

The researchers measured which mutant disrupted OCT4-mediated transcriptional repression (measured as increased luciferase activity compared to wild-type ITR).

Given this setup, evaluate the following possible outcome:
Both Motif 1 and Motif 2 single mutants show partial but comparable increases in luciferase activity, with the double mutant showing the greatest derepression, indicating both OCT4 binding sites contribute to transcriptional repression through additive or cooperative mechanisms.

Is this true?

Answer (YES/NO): NO